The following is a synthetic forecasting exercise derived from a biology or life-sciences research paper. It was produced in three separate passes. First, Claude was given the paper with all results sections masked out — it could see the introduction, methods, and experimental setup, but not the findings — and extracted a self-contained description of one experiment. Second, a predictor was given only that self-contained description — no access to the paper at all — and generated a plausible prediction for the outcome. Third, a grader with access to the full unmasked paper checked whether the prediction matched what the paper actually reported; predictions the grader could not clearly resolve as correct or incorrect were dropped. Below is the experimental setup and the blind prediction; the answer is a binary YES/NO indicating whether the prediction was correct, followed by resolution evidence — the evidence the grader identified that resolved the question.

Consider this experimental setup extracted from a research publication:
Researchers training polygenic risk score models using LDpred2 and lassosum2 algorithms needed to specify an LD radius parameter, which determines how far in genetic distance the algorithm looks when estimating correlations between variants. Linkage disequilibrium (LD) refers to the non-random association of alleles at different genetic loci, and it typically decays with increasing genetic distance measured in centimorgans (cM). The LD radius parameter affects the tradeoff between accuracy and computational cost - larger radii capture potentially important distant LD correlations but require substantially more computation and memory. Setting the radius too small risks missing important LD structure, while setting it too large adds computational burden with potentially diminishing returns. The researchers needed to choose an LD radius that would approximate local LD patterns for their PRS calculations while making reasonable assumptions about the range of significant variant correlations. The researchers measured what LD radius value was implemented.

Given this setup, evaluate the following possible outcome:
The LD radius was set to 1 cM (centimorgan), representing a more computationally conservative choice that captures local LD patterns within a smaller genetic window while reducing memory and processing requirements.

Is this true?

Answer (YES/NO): NO